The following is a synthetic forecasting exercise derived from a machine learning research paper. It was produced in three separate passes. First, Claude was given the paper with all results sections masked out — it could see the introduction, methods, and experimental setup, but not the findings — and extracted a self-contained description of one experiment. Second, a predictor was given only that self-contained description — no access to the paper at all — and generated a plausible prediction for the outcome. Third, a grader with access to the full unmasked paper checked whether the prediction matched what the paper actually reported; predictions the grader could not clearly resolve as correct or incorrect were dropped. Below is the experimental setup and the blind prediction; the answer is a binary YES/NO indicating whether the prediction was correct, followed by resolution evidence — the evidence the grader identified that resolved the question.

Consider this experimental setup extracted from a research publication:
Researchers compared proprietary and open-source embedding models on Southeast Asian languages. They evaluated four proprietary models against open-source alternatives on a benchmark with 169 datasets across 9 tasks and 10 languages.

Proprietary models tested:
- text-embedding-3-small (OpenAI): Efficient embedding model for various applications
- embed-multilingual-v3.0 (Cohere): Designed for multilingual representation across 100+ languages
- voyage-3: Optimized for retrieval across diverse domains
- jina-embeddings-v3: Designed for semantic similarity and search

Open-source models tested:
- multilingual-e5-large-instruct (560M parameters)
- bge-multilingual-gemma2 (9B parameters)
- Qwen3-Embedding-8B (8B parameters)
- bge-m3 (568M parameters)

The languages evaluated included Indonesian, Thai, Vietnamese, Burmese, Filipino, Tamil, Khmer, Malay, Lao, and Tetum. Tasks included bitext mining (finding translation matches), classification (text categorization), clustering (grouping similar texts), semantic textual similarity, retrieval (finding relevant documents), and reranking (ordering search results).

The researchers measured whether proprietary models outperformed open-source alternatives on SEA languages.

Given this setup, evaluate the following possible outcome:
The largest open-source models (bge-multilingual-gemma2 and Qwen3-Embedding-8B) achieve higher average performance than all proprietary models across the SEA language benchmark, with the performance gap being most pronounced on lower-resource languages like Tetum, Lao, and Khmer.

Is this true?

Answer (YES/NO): NO